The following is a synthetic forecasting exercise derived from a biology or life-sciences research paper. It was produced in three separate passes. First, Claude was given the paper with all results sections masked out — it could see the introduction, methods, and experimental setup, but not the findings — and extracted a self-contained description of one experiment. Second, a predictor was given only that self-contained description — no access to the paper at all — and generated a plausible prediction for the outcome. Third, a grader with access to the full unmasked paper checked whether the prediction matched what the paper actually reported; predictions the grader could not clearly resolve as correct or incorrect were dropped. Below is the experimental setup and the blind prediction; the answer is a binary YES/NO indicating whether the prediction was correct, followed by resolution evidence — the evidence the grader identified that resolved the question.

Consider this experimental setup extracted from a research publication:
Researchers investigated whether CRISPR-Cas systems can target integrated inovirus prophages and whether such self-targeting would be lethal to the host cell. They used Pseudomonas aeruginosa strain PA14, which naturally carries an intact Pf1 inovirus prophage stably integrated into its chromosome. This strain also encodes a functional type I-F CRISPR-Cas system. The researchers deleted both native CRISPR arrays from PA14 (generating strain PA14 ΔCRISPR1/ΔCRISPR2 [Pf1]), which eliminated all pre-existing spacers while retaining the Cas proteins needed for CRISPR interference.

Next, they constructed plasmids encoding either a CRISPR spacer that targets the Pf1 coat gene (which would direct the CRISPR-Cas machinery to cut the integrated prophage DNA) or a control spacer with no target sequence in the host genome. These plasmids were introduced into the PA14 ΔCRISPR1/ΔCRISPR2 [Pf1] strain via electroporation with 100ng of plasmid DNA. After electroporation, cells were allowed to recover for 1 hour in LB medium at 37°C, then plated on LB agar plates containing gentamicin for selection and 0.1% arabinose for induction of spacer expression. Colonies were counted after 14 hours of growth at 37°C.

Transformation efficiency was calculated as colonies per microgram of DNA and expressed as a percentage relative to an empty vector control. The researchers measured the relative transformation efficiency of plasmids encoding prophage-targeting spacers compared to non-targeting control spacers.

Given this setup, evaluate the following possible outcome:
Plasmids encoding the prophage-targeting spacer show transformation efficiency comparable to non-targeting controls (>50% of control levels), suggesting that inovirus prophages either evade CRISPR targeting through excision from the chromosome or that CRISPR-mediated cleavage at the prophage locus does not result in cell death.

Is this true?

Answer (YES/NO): NO